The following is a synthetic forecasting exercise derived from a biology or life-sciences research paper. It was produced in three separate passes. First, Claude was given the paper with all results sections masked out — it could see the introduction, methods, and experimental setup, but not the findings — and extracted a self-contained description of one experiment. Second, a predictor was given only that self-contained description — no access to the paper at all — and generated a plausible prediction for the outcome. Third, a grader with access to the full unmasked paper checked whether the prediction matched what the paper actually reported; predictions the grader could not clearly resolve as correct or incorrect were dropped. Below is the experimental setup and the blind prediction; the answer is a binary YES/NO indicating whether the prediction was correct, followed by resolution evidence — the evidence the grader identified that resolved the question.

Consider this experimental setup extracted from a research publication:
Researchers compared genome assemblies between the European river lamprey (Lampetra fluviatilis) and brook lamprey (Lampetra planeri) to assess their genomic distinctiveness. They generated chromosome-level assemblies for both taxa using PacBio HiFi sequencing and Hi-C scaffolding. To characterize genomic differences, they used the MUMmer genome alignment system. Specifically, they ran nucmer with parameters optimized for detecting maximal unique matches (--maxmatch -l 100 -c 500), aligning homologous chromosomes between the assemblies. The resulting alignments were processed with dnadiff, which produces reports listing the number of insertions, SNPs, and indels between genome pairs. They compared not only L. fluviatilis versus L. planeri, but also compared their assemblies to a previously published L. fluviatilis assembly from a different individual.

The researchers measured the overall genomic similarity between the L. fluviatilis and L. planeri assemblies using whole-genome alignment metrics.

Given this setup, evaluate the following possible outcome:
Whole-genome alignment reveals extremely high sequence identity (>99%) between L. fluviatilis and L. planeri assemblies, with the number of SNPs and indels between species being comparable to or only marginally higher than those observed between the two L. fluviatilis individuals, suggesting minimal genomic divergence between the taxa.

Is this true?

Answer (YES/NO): NO